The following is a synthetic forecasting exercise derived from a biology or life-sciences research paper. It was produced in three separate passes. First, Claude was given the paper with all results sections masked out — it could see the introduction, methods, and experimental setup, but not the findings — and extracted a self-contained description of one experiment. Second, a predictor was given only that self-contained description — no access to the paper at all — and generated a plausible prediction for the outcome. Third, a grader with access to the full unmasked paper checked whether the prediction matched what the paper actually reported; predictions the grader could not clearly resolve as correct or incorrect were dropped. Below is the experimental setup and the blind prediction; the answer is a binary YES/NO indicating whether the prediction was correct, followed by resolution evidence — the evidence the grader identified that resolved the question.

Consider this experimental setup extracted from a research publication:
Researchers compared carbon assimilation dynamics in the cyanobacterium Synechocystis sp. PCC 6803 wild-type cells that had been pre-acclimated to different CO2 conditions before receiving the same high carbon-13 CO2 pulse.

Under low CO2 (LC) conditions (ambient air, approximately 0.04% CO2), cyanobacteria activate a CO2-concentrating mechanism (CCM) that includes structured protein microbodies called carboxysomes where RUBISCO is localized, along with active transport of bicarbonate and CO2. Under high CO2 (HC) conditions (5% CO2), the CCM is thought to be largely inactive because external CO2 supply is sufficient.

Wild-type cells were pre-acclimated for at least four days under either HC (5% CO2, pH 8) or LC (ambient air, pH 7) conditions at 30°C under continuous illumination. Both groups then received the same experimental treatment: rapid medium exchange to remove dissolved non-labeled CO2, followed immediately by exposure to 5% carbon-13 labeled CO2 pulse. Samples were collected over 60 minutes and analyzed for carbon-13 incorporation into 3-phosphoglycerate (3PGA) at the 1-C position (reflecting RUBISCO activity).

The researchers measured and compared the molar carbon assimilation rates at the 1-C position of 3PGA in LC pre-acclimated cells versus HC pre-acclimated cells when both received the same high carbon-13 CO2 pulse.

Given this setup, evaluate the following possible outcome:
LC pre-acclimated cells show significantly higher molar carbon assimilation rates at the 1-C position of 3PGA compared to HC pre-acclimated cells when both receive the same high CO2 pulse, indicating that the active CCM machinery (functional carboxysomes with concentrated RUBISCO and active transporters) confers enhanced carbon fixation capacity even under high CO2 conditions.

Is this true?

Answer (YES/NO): NO